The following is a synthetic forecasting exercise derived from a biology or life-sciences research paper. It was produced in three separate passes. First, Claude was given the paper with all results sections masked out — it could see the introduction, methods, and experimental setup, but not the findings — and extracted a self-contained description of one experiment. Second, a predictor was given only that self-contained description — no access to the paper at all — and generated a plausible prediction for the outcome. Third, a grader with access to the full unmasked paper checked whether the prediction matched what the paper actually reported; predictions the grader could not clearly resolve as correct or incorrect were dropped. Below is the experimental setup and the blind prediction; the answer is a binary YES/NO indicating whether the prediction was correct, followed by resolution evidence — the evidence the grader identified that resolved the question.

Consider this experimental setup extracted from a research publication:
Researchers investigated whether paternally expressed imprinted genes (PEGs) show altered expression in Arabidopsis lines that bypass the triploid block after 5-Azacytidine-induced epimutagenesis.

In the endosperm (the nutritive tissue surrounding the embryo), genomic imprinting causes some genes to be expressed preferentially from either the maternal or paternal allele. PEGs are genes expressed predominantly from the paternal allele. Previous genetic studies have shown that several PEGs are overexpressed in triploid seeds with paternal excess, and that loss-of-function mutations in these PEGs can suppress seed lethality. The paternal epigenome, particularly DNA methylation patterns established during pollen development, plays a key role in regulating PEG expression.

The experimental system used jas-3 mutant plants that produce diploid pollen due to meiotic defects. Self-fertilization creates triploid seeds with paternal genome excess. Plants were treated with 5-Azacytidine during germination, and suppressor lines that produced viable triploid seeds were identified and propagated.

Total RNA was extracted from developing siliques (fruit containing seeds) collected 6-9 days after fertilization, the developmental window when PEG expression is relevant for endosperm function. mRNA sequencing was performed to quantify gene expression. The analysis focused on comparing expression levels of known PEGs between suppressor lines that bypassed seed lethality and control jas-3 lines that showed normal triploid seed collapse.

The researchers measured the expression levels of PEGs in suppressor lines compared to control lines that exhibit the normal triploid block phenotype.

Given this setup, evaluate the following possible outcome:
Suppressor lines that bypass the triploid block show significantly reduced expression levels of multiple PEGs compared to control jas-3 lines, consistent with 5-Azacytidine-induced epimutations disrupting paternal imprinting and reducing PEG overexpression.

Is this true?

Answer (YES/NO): YES